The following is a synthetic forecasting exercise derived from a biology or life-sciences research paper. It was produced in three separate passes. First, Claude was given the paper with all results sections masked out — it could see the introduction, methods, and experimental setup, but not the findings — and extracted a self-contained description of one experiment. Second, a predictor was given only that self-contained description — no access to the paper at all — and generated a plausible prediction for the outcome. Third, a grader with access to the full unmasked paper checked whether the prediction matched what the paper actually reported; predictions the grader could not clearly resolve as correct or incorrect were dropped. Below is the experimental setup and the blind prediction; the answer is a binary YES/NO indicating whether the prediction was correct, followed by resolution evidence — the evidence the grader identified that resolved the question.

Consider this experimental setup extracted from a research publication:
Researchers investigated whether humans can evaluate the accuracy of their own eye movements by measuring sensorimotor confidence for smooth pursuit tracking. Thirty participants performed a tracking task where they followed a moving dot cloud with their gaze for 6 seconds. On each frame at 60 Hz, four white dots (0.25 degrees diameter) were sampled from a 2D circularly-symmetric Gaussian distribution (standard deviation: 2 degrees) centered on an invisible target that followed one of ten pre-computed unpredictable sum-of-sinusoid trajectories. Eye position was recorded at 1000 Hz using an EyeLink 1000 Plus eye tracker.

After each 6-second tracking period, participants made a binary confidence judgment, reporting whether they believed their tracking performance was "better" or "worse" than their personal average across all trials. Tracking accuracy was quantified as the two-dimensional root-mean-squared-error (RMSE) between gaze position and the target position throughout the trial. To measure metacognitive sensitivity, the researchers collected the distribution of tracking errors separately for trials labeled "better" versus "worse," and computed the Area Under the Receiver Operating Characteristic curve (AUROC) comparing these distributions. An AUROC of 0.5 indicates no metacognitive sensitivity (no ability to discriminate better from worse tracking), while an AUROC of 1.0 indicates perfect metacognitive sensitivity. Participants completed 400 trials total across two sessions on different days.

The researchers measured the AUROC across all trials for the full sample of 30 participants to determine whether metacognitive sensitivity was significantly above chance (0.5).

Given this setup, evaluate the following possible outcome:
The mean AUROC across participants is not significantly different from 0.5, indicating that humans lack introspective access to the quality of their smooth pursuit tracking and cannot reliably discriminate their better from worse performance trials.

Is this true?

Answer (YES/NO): NO